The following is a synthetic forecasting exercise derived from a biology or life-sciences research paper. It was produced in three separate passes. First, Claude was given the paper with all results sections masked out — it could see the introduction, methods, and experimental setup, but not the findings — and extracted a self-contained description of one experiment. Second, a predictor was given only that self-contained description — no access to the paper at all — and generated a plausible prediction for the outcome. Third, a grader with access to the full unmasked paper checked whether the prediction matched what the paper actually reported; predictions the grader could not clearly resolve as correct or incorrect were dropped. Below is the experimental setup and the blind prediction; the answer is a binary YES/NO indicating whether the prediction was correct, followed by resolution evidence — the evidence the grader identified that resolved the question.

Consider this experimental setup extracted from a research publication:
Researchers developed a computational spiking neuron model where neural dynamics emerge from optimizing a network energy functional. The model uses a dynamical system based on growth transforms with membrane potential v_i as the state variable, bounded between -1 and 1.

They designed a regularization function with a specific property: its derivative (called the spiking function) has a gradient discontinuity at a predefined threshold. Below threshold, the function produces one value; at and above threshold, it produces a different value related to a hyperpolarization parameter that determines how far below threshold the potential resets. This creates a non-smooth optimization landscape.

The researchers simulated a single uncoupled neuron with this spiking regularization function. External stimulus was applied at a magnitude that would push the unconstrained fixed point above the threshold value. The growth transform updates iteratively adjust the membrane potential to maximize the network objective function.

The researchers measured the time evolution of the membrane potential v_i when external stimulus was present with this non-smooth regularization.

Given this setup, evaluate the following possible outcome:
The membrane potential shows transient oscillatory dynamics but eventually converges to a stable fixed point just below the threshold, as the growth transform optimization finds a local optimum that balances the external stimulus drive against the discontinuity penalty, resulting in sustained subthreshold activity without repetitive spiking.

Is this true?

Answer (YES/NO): NO